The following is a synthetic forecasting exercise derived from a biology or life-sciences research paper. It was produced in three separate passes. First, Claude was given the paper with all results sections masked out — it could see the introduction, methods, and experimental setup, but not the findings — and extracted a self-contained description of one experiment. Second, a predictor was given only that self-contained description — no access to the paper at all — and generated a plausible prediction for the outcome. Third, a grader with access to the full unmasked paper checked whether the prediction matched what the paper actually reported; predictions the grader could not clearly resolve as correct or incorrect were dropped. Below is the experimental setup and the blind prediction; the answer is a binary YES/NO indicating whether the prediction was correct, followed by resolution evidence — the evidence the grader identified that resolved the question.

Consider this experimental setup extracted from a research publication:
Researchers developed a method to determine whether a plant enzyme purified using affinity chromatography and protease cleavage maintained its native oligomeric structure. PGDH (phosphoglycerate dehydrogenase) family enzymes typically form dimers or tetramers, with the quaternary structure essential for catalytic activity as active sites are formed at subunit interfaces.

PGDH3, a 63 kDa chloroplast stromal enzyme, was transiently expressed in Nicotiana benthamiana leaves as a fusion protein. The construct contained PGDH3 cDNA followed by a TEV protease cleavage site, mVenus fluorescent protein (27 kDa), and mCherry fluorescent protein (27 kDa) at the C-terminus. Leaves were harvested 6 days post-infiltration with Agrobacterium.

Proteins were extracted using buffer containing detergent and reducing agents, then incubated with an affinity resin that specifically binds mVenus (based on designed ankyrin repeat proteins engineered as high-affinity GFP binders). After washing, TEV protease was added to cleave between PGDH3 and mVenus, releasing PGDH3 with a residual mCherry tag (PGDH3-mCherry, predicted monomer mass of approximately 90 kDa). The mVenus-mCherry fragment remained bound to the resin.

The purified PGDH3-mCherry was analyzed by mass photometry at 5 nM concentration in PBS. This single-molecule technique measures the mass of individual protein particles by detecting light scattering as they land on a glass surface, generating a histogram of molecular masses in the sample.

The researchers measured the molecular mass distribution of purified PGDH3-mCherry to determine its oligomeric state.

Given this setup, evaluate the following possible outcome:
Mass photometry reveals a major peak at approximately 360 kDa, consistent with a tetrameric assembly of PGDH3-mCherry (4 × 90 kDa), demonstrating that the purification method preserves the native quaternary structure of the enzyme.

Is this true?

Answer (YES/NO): NO